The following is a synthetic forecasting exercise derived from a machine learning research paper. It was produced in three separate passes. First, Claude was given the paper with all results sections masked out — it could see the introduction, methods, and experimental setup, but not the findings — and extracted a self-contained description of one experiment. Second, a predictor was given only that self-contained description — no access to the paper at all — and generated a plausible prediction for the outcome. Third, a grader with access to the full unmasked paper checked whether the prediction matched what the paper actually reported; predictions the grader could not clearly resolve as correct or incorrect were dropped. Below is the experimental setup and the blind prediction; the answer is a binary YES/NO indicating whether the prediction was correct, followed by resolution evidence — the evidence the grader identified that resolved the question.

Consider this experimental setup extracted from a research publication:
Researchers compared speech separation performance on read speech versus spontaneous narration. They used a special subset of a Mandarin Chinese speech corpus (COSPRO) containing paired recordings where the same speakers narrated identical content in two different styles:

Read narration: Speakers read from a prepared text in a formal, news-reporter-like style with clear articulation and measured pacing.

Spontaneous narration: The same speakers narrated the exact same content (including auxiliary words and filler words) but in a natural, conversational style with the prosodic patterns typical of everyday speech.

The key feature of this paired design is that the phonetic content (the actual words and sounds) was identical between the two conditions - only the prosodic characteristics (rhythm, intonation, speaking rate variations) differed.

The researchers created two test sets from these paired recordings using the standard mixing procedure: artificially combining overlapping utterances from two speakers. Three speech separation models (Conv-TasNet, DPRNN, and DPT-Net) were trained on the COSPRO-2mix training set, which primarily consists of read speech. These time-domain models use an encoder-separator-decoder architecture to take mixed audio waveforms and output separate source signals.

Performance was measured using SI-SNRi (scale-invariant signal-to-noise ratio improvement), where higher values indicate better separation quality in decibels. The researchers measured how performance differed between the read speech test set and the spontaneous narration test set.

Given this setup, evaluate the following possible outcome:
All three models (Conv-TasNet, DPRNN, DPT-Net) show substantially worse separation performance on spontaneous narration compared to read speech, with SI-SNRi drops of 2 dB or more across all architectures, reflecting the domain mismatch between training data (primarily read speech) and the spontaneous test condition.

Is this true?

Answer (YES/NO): NO